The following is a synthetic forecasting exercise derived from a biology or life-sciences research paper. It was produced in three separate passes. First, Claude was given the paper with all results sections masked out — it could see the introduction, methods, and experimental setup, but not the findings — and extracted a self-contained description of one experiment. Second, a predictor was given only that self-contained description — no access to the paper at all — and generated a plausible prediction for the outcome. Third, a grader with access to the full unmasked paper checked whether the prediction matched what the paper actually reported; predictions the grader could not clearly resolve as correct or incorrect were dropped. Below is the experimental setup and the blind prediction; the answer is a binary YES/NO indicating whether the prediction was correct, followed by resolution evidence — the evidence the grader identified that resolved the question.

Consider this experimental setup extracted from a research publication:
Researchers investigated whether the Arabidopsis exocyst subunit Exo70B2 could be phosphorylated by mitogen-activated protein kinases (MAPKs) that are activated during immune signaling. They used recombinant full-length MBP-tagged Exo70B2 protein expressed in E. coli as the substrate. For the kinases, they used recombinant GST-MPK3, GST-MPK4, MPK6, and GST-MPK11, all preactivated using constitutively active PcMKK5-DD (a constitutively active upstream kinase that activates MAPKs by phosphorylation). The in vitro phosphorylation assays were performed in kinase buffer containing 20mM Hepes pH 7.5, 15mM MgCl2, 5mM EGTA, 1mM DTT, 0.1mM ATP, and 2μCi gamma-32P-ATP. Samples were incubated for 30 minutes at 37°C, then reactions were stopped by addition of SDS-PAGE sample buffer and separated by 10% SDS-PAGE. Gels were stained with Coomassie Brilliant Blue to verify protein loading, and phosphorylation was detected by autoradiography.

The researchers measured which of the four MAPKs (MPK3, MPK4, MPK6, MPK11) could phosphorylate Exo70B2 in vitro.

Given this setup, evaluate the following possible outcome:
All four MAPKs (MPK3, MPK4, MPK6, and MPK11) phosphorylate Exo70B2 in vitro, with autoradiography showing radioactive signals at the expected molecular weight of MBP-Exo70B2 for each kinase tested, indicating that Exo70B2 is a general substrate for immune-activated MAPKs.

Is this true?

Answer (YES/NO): NO